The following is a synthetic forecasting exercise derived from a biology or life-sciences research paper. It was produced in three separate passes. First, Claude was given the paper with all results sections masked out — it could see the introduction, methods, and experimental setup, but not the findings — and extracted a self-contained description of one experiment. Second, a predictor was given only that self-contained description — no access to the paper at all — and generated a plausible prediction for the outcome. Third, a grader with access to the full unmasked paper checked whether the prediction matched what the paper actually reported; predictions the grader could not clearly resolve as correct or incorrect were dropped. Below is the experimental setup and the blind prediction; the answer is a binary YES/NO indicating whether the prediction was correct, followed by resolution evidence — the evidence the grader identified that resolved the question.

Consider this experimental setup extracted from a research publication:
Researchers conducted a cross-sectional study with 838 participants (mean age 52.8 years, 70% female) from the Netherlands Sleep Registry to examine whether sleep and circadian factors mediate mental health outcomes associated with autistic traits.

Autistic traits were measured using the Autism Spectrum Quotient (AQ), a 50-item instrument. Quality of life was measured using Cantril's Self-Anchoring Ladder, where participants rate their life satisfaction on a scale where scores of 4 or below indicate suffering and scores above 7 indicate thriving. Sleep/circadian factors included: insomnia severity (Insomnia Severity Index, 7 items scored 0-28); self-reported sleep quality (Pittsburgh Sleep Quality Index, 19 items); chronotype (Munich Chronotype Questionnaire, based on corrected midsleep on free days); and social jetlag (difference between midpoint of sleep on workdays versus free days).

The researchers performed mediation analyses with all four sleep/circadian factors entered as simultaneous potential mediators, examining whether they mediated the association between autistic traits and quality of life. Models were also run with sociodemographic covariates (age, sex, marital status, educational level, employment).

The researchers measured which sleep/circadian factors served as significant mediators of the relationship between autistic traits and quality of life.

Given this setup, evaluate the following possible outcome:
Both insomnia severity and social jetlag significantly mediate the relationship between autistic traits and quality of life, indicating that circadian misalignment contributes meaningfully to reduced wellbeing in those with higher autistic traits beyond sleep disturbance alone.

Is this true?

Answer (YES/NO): NO